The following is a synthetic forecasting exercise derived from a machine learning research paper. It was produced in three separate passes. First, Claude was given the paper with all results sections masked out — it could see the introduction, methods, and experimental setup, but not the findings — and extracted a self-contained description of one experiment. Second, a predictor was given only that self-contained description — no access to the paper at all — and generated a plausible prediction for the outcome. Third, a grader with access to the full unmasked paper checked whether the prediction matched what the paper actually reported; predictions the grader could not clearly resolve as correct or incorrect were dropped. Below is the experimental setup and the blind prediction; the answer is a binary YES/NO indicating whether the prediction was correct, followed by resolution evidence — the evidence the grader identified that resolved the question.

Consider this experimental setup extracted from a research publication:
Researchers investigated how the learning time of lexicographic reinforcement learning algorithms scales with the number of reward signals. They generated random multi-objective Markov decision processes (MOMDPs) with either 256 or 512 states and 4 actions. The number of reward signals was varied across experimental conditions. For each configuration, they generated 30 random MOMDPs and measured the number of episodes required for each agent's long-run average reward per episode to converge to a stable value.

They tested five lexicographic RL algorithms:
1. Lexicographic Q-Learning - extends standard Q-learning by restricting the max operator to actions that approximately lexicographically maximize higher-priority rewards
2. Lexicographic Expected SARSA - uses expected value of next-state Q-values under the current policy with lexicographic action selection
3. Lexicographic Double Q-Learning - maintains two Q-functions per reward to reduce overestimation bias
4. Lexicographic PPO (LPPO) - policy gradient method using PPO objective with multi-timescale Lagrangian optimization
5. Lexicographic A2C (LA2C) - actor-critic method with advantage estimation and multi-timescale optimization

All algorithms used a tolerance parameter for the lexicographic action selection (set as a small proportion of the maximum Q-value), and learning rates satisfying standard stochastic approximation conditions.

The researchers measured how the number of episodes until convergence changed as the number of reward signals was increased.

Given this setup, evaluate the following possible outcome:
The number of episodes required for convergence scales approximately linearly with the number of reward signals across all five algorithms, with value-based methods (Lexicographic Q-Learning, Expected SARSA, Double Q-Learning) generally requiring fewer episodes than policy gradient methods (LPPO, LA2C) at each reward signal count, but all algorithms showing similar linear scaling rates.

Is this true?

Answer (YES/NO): NO